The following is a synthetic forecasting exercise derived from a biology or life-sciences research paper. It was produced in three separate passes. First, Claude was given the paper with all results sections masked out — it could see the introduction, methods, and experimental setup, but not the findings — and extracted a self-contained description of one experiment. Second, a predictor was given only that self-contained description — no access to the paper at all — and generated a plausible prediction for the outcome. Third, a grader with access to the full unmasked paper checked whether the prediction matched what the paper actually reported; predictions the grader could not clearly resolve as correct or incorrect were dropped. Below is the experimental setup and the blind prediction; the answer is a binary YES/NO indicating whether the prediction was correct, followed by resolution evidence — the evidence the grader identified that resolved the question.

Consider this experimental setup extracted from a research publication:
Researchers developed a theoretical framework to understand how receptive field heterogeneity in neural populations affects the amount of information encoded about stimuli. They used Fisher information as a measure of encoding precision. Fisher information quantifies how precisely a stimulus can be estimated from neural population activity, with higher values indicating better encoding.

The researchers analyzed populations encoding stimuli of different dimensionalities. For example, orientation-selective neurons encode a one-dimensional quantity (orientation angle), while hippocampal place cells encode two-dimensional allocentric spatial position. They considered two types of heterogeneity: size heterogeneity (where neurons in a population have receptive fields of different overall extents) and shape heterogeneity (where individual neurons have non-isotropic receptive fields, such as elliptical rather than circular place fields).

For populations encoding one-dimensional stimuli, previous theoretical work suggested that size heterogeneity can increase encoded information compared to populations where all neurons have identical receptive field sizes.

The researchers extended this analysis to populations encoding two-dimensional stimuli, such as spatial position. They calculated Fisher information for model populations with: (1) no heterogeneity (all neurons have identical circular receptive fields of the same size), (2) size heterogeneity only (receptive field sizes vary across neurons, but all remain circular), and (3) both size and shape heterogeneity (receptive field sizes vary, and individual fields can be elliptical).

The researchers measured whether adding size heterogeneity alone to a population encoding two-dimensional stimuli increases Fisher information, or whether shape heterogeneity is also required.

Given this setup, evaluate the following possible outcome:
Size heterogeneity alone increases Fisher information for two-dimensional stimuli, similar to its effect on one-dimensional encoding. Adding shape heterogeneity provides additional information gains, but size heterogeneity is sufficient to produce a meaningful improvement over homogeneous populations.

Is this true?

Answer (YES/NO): NO